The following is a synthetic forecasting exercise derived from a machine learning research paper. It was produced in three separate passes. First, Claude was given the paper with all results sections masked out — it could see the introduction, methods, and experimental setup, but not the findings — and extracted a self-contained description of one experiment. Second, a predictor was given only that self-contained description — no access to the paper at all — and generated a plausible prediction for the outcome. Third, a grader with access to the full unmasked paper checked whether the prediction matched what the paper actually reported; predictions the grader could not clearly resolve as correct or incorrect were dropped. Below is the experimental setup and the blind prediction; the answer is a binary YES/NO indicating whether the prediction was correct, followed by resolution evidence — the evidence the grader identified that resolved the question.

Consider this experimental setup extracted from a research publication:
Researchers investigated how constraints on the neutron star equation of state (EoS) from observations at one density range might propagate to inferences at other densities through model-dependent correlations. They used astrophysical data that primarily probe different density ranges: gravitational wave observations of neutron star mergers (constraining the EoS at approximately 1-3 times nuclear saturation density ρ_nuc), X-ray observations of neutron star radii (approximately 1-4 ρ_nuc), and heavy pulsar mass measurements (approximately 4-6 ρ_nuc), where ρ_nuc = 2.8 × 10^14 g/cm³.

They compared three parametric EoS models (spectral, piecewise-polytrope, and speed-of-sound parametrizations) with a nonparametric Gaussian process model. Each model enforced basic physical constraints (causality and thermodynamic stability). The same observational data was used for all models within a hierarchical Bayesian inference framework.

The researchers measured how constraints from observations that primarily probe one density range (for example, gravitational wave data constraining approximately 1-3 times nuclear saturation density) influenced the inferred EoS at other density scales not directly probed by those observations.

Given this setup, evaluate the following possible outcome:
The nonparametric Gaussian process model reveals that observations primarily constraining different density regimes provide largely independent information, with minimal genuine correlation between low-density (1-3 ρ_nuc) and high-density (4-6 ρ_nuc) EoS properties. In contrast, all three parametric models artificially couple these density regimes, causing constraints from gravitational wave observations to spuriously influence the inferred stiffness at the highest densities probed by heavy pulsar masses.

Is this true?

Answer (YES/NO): YES